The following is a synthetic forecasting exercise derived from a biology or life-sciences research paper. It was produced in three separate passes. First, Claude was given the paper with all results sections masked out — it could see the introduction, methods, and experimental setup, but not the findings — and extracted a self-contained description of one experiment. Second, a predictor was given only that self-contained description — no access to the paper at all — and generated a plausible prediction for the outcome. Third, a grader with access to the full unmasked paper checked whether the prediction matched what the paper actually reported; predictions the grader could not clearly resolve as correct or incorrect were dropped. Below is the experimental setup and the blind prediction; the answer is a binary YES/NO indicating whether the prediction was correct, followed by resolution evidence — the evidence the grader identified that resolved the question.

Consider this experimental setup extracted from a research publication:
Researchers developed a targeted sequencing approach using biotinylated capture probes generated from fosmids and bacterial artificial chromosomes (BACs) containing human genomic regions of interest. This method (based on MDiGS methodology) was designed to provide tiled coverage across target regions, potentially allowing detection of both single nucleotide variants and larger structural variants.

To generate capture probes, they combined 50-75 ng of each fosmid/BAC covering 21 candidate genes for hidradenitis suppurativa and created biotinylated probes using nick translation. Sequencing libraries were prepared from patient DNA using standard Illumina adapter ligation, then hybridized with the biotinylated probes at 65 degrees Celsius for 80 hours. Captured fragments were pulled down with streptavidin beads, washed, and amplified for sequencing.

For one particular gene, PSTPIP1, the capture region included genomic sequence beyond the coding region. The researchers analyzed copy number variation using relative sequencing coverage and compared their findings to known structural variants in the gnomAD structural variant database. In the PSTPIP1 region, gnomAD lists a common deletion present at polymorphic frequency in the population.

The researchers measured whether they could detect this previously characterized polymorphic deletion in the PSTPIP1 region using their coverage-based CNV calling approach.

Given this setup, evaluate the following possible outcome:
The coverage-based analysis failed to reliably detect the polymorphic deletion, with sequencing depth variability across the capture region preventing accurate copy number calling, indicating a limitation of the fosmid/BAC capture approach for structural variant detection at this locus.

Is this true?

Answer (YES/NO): NO